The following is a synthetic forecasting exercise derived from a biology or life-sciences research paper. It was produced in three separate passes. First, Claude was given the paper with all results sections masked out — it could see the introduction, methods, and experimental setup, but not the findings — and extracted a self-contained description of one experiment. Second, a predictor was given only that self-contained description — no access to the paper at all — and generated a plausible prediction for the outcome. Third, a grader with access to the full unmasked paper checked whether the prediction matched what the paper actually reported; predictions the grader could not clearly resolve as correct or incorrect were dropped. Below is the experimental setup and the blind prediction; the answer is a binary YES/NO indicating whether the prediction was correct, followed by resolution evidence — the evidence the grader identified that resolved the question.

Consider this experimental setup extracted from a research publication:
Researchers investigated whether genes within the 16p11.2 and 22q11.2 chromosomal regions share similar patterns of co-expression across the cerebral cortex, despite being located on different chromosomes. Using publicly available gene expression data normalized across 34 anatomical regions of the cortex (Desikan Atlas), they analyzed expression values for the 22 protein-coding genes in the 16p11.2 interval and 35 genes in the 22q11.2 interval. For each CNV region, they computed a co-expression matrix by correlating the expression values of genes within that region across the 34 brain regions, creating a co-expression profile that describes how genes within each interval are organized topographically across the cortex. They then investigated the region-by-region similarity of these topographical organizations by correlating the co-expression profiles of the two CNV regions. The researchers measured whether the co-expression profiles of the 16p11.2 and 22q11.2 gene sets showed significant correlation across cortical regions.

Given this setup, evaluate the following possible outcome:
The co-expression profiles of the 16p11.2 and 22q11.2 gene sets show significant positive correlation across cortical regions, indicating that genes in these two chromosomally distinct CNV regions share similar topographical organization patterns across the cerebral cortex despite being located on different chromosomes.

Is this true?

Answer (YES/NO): YES